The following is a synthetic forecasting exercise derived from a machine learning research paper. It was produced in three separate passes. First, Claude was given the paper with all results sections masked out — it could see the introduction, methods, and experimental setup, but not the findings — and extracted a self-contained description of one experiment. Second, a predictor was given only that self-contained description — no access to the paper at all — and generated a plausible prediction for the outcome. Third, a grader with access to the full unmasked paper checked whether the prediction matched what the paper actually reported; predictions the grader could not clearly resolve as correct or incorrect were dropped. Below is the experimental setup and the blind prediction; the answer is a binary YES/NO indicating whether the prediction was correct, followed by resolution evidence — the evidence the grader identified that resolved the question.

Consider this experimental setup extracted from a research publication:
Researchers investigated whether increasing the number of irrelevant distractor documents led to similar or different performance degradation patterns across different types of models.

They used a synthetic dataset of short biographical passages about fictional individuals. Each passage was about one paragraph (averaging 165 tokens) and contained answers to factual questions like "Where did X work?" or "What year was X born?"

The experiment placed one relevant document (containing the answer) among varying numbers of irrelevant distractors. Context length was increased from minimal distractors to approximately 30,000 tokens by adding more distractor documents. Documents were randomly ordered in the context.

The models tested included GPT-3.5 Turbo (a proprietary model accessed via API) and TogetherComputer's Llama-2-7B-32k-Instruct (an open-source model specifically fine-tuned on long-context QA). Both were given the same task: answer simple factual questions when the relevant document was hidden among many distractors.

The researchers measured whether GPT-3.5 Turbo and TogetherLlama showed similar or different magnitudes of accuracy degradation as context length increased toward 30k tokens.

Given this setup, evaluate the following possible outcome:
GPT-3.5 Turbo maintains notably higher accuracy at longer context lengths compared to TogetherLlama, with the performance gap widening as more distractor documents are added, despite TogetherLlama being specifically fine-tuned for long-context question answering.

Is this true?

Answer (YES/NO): NO